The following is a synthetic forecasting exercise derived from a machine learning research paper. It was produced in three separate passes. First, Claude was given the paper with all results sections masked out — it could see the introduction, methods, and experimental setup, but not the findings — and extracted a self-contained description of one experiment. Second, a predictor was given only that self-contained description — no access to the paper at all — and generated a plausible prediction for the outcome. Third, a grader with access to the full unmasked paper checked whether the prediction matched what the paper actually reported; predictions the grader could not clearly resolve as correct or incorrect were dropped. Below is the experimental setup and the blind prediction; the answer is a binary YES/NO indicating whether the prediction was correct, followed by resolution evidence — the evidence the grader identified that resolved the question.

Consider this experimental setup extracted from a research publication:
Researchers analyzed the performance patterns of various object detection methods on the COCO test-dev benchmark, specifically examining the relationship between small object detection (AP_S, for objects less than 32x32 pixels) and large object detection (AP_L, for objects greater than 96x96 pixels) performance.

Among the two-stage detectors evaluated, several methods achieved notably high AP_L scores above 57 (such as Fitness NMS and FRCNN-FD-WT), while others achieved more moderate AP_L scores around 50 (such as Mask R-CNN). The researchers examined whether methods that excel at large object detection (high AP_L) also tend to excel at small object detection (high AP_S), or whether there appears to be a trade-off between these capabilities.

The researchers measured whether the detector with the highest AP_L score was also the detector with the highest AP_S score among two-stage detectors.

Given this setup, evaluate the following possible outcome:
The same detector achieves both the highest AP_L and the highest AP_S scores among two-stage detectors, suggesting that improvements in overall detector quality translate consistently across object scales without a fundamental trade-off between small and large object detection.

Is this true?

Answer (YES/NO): NO